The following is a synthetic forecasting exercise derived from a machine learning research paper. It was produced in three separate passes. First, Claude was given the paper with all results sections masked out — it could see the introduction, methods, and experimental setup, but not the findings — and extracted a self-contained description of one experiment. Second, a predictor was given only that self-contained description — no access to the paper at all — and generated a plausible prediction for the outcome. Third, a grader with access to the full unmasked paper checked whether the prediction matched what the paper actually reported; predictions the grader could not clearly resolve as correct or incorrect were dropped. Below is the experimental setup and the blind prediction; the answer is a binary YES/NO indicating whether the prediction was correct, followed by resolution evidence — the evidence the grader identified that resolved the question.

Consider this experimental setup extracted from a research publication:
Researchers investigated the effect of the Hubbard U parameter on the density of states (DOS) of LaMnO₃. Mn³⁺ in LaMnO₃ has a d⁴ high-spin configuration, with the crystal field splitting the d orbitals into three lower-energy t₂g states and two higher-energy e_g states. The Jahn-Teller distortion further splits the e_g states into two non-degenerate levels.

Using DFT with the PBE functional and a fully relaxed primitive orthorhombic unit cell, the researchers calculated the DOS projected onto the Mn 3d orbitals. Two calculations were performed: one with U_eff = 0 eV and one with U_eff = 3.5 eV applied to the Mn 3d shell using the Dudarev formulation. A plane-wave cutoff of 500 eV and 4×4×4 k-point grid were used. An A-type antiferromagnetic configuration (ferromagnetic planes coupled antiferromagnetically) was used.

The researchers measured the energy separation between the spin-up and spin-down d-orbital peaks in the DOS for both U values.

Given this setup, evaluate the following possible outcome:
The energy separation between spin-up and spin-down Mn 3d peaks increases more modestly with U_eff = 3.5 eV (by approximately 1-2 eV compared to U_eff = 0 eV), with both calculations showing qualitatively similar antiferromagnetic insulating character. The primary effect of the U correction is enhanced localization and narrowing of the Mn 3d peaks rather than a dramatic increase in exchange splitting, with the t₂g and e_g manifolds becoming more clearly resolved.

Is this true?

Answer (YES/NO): NO